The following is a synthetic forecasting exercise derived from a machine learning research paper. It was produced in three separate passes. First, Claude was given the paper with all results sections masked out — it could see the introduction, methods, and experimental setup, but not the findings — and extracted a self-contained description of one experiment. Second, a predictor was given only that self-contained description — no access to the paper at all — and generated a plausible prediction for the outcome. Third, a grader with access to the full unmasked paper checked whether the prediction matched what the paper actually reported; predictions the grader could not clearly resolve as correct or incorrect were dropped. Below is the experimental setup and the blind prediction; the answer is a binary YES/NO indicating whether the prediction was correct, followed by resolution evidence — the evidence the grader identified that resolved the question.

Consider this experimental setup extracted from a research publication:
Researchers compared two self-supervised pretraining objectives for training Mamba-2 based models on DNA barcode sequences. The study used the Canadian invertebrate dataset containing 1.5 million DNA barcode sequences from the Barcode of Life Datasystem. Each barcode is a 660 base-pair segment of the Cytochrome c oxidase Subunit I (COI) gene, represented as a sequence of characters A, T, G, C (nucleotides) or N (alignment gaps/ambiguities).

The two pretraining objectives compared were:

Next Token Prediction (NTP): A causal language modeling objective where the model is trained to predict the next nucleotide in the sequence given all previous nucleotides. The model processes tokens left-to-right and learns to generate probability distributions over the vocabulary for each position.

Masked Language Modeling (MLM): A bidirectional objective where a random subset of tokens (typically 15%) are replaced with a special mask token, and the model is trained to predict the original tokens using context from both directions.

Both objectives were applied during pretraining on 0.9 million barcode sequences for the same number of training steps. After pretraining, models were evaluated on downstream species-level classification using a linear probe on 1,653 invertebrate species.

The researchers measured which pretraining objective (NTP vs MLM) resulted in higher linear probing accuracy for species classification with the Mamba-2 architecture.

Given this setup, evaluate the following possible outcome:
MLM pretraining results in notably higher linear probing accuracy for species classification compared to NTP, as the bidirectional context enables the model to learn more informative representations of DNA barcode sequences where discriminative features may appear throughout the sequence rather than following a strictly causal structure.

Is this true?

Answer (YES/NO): NO